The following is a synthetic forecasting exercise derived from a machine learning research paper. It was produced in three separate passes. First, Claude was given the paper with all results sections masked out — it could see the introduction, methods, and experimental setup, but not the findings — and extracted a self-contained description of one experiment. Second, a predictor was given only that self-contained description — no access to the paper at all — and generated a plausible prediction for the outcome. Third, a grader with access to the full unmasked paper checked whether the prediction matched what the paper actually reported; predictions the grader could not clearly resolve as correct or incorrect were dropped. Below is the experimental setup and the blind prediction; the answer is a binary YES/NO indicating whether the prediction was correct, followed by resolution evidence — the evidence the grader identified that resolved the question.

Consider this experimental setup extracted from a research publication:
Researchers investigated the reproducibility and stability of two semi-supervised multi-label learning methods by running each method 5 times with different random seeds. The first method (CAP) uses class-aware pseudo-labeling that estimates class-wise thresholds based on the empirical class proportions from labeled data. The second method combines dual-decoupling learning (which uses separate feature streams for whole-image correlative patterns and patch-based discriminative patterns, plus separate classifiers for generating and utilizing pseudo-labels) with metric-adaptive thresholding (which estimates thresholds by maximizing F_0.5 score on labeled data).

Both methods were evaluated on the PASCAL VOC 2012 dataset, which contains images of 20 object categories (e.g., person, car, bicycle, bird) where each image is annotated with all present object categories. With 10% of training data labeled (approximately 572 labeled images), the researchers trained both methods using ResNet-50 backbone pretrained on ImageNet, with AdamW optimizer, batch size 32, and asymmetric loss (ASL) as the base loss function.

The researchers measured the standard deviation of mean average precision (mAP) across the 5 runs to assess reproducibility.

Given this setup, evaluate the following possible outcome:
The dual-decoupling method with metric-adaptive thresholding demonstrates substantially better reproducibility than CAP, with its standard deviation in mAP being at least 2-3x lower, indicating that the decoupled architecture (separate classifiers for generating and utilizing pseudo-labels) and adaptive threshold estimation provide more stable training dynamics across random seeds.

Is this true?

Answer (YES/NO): NO